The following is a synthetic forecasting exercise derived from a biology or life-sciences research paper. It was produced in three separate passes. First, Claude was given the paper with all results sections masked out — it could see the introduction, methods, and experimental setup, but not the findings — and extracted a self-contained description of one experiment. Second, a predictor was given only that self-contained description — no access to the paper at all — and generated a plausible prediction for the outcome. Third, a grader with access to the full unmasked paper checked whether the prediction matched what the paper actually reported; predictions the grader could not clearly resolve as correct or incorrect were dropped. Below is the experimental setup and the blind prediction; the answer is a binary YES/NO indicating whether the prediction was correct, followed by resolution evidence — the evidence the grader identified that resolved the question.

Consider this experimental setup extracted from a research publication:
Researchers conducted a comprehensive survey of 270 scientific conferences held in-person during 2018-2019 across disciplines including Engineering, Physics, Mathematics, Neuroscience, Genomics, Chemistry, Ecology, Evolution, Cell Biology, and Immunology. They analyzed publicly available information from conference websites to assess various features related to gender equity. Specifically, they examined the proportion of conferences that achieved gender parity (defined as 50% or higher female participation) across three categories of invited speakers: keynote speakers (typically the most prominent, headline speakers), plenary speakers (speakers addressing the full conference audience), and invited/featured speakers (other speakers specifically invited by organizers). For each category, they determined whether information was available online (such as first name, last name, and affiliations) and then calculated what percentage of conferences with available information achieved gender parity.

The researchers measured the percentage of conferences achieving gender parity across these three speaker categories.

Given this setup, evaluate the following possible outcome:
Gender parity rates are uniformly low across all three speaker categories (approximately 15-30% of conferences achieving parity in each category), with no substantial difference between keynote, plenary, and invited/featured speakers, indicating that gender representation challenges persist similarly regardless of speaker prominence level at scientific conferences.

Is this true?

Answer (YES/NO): NO